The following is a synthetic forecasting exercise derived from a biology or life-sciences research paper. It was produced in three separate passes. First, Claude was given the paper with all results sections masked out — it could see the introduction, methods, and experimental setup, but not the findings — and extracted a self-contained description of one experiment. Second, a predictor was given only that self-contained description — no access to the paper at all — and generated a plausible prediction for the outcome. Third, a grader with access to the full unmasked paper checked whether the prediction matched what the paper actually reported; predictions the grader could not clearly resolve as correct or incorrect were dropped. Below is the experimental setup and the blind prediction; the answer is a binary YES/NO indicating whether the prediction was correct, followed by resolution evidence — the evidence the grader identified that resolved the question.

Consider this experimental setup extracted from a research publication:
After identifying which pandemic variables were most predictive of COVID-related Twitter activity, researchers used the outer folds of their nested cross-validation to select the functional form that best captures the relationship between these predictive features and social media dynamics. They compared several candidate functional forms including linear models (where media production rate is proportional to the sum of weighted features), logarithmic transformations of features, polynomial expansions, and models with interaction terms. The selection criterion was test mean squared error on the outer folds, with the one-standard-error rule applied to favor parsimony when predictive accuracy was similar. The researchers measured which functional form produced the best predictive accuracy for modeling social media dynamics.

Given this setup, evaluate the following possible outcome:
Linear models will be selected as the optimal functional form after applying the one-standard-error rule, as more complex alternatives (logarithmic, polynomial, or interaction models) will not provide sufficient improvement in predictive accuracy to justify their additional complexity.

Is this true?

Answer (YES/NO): YES